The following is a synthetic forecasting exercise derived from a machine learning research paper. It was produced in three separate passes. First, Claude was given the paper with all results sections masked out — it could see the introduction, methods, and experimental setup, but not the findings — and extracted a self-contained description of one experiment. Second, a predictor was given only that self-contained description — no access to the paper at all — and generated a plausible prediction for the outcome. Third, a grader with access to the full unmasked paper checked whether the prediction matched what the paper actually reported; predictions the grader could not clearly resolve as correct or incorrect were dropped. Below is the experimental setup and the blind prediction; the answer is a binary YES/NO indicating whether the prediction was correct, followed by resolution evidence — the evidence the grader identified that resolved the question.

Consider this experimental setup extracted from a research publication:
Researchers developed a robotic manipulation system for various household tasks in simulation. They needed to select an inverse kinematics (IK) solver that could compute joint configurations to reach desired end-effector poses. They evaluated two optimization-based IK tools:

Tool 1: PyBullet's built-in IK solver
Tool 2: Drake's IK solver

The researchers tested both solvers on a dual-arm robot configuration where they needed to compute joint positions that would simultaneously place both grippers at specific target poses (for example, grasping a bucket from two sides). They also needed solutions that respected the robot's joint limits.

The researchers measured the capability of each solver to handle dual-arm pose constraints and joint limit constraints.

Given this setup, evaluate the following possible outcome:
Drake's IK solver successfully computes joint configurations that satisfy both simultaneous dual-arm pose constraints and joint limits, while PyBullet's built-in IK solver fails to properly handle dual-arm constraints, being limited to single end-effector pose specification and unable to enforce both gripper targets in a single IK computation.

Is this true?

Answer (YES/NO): YES